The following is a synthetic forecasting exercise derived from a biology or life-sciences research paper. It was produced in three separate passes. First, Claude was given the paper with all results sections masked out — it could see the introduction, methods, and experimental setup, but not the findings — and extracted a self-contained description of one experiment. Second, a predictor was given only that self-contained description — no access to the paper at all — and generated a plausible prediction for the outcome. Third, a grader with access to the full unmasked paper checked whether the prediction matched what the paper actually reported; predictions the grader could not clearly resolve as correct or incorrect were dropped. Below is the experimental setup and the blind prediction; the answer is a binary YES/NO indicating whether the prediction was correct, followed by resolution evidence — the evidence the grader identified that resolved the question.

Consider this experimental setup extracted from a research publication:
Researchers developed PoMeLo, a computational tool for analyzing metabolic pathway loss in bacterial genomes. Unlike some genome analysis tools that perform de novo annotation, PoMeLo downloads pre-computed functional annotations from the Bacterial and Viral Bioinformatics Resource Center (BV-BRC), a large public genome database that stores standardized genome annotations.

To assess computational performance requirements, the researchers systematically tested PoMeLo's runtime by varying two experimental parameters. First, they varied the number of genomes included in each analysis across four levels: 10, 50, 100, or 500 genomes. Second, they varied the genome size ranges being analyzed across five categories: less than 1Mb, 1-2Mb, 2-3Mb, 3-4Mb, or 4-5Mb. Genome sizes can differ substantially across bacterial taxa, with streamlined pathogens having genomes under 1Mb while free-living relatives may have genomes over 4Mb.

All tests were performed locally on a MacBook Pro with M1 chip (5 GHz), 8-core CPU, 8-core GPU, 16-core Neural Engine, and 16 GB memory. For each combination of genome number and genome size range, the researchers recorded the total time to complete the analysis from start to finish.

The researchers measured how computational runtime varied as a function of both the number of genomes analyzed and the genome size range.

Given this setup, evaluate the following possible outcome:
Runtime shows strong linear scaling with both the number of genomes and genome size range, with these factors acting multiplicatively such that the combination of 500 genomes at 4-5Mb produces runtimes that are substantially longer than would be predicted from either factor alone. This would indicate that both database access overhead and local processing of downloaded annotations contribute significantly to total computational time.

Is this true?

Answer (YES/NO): NO